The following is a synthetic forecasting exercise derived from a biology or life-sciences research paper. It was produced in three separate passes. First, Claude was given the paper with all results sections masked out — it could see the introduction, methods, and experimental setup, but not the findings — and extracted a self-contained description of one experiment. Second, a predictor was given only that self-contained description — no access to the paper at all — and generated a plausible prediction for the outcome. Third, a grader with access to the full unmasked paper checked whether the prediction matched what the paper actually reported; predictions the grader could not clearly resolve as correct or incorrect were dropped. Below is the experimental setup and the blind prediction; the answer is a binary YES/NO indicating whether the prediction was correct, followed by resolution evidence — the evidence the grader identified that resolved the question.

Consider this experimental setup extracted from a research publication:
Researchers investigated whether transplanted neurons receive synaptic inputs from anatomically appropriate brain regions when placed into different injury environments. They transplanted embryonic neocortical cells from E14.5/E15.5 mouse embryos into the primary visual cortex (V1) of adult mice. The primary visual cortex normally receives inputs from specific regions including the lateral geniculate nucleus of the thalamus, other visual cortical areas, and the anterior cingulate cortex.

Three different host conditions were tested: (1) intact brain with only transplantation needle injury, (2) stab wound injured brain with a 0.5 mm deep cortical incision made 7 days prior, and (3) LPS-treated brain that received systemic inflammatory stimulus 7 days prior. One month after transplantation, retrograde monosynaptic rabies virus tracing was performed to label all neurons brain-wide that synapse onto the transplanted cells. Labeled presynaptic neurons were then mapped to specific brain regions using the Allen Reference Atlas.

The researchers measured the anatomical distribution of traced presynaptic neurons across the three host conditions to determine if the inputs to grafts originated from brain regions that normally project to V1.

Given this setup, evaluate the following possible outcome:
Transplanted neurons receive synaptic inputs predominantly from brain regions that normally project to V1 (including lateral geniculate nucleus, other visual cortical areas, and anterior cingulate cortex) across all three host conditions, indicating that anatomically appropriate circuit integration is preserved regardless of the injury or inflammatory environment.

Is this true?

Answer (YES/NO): YES